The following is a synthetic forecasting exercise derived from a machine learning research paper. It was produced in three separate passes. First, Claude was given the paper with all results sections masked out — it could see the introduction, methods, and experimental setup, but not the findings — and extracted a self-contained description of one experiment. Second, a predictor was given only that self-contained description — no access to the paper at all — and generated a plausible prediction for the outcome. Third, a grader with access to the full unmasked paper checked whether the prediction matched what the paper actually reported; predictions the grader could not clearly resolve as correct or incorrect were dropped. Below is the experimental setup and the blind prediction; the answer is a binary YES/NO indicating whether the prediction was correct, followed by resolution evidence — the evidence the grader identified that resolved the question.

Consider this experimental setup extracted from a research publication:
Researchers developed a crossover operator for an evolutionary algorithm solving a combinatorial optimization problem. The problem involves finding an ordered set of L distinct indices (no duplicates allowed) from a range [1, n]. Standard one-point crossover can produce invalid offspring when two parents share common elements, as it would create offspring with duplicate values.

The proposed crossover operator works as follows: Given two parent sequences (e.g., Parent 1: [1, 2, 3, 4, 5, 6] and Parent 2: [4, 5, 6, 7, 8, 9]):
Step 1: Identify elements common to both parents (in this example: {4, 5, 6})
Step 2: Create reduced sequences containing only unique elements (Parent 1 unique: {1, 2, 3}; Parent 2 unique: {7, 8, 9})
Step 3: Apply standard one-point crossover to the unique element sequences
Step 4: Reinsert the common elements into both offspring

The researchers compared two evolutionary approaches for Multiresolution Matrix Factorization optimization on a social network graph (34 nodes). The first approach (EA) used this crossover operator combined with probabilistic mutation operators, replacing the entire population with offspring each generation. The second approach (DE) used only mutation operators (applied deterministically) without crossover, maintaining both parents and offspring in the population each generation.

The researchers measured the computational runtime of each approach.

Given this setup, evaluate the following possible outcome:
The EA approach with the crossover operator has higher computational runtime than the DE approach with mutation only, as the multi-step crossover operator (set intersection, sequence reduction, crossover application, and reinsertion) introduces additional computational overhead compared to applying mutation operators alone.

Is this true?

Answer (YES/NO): NO